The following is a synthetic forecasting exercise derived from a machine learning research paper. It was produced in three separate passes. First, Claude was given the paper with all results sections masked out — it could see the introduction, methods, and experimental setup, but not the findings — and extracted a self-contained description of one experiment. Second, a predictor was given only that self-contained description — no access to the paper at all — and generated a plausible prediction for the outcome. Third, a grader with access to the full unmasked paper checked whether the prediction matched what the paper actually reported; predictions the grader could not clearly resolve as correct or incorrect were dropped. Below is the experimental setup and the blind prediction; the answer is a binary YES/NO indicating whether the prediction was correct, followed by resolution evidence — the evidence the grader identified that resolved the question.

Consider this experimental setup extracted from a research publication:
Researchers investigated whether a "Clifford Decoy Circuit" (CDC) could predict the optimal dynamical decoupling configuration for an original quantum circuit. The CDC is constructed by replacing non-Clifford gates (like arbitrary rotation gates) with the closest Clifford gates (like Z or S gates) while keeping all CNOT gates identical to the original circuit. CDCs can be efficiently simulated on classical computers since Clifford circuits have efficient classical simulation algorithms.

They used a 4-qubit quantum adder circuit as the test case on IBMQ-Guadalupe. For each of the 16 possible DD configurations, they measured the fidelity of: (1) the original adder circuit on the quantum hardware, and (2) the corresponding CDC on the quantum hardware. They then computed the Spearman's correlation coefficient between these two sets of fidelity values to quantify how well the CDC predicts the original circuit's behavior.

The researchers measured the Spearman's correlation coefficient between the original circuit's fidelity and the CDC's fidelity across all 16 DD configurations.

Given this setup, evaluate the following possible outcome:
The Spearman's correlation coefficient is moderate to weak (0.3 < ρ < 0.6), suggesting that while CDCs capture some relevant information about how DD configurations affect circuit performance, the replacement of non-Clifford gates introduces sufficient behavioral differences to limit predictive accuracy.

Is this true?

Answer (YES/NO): NO